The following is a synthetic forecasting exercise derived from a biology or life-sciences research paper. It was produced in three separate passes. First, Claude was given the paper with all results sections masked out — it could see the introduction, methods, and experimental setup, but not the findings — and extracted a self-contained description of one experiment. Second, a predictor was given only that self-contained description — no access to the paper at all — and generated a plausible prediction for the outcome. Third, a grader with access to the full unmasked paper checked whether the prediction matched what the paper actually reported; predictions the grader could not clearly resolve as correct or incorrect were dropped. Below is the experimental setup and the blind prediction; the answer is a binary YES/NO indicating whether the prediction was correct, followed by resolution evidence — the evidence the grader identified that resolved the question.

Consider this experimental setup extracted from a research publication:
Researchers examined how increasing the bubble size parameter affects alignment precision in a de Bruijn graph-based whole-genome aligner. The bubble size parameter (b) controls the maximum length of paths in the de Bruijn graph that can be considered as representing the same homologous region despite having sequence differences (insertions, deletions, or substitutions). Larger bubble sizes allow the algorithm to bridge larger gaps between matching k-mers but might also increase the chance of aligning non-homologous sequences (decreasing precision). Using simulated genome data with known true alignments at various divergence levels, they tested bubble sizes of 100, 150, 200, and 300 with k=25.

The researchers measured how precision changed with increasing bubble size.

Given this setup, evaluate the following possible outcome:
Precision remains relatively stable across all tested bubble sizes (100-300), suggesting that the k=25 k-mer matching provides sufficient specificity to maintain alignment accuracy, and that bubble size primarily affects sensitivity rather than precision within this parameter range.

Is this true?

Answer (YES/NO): YES